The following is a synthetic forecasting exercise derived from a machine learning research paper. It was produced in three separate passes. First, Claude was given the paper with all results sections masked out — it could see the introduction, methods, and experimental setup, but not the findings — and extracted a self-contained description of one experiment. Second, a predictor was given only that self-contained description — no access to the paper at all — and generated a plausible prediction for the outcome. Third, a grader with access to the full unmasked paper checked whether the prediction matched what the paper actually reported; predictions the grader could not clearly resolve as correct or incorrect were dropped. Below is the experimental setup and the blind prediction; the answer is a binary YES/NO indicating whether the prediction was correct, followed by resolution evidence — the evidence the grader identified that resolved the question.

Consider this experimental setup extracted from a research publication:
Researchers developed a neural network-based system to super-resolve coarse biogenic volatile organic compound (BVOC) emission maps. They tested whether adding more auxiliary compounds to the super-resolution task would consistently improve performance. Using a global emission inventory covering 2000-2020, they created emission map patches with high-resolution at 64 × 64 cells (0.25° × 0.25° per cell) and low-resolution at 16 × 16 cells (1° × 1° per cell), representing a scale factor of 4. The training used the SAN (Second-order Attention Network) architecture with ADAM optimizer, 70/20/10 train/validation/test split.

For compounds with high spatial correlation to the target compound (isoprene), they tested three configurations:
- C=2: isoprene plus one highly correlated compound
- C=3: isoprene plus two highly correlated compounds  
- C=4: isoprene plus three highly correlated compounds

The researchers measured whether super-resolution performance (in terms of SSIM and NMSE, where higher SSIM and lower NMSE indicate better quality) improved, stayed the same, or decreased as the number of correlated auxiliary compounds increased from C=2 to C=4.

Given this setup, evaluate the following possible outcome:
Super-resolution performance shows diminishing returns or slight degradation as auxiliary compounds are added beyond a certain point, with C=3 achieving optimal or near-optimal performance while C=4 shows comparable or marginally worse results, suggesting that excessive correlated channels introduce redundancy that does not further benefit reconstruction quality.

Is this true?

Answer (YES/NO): YES